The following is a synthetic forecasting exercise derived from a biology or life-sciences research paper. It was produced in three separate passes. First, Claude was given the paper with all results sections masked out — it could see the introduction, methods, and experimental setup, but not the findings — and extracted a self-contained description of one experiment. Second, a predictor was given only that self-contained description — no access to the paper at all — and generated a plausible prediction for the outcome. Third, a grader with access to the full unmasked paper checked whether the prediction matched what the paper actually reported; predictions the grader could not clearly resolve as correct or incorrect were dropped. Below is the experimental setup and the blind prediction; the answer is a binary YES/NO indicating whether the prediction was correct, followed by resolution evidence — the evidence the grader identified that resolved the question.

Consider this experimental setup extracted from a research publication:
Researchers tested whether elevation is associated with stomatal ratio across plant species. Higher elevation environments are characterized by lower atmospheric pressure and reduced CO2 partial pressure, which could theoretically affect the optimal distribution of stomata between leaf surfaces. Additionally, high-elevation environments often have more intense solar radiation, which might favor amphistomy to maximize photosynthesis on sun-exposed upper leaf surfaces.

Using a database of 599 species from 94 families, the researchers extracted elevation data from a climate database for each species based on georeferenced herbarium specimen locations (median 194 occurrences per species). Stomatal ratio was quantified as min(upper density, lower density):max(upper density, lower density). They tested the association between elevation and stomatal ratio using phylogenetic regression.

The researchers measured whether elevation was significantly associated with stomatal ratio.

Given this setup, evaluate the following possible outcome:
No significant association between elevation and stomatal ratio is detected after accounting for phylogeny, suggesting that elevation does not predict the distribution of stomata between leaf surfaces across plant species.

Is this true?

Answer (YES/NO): YES